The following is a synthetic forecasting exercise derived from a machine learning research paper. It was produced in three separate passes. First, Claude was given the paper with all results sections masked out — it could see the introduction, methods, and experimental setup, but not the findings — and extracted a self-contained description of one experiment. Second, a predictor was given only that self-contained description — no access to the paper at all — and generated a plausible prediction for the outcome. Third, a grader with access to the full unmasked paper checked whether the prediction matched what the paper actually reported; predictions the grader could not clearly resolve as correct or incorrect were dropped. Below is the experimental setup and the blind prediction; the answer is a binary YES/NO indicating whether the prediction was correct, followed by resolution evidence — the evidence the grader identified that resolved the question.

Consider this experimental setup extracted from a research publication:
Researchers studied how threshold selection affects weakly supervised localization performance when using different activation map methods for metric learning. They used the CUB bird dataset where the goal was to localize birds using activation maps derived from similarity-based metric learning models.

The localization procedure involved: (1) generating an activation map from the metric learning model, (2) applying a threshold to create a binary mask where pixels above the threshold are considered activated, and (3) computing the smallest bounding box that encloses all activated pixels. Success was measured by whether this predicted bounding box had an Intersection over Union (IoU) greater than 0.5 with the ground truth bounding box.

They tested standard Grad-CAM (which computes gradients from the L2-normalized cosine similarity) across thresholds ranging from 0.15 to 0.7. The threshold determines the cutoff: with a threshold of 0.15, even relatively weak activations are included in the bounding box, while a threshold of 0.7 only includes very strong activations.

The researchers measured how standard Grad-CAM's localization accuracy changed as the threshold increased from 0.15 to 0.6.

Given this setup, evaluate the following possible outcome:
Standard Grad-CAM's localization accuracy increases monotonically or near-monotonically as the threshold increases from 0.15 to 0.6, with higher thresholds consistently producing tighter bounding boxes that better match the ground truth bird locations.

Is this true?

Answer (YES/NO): NO